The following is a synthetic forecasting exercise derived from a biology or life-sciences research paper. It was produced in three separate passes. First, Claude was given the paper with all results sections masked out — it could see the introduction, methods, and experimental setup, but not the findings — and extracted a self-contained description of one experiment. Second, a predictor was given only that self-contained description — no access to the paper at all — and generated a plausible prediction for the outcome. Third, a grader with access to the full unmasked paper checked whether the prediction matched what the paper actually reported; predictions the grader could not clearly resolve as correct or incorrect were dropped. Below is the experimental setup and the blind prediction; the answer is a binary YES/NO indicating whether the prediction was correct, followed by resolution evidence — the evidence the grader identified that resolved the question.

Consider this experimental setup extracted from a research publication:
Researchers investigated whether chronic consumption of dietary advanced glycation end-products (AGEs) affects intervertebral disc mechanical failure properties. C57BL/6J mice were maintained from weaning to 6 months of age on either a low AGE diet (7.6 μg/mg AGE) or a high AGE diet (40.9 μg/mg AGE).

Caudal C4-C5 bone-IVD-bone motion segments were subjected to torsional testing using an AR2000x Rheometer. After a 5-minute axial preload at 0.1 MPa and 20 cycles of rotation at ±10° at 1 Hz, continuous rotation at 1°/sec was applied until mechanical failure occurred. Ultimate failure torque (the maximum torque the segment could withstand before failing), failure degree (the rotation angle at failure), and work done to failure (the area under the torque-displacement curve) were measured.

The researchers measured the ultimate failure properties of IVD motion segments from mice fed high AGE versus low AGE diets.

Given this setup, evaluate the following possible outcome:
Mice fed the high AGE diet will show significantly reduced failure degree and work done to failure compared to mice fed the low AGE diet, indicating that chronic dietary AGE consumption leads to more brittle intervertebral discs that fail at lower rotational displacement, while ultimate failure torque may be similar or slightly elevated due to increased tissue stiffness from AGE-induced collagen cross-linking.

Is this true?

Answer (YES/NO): NO